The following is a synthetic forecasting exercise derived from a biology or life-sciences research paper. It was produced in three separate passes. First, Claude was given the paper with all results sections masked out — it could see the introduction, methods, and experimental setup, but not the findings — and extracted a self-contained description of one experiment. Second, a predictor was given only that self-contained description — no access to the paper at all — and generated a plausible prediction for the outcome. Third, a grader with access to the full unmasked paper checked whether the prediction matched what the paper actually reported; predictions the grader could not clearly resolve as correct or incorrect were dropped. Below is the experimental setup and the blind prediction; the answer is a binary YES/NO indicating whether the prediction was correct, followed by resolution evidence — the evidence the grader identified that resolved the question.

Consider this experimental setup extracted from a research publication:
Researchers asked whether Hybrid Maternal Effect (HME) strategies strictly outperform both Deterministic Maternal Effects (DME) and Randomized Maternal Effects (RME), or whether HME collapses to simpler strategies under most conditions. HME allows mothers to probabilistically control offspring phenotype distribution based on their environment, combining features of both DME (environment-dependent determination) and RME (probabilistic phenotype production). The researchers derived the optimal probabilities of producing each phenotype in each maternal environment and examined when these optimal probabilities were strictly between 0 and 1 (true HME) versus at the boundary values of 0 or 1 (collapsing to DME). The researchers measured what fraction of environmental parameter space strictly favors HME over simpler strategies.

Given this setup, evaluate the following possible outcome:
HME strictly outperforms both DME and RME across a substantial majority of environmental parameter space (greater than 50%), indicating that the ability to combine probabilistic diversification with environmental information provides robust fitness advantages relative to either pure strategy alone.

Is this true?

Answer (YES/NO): NO